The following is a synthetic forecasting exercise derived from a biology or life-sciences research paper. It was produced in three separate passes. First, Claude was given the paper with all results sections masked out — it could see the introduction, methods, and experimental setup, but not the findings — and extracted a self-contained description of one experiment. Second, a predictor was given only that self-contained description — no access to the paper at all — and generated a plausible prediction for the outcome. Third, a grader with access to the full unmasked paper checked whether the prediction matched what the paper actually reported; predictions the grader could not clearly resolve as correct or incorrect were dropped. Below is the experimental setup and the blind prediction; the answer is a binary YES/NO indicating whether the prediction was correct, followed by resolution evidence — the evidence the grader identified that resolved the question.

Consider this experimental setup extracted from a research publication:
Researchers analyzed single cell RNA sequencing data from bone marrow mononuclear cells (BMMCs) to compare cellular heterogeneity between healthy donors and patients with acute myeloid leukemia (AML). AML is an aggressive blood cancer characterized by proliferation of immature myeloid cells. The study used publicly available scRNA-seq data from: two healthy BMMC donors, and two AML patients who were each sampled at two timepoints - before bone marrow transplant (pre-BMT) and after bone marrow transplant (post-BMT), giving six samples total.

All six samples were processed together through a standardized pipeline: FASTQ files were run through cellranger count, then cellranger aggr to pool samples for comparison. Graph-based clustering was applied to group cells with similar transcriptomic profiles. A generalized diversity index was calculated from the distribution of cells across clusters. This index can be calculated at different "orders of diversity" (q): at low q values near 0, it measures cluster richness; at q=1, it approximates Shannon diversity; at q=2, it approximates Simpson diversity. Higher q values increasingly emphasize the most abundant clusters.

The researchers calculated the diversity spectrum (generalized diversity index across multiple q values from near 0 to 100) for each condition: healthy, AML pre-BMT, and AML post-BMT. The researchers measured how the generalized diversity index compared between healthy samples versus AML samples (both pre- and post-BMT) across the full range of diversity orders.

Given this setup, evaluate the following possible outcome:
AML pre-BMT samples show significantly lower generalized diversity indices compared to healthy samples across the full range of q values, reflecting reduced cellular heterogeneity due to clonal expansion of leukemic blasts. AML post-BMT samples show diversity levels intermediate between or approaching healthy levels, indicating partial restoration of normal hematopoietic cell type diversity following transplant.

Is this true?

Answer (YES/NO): NO